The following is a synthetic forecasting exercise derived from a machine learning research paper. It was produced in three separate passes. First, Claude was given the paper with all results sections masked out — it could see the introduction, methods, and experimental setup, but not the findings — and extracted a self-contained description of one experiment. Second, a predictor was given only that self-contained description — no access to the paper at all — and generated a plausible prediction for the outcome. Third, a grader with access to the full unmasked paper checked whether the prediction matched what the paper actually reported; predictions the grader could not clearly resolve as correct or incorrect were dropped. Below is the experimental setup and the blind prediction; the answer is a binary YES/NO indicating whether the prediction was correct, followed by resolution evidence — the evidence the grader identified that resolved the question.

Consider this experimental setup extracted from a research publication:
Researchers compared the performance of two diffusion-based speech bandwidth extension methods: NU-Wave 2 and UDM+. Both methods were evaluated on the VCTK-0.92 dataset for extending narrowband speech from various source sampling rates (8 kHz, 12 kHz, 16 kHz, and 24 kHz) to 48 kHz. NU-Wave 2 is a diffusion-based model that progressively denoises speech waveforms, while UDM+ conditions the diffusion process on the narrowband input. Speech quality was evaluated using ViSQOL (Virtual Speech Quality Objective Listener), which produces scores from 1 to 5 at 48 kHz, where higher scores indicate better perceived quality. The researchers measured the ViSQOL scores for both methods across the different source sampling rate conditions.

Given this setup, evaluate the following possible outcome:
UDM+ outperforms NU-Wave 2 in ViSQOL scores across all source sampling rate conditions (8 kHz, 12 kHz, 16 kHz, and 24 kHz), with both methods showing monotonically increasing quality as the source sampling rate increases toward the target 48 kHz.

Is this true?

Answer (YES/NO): YES